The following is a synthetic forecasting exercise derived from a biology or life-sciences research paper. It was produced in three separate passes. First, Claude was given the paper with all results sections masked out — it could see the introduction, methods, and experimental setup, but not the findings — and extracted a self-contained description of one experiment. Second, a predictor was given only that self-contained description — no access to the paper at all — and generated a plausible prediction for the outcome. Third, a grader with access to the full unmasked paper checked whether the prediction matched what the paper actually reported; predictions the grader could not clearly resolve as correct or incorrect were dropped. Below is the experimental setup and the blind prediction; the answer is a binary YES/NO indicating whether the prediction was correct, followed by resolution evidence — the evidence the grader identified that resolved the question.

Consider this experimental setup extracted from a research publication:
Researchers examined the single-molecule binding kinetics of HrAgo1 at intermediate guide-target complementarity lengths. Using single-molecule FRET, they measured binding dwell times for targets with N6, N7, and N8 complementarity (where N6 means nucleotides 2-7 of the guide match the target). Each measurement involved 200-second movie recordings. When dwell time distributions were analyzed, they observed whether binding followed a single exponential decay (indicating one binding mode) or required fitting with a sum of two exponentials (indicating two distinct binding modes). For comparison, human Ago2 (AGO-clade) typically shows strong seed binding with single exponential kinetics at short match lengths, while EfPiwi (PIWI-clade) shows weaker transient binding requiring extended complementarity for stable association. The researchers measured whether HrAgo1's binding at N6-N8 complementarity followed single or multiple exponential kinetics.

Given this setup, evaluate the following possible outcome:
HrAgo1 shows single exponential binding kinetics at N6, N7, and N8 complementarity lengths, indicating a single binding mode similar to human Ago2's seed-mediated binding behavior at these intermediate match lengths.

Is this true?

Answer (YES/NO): NO